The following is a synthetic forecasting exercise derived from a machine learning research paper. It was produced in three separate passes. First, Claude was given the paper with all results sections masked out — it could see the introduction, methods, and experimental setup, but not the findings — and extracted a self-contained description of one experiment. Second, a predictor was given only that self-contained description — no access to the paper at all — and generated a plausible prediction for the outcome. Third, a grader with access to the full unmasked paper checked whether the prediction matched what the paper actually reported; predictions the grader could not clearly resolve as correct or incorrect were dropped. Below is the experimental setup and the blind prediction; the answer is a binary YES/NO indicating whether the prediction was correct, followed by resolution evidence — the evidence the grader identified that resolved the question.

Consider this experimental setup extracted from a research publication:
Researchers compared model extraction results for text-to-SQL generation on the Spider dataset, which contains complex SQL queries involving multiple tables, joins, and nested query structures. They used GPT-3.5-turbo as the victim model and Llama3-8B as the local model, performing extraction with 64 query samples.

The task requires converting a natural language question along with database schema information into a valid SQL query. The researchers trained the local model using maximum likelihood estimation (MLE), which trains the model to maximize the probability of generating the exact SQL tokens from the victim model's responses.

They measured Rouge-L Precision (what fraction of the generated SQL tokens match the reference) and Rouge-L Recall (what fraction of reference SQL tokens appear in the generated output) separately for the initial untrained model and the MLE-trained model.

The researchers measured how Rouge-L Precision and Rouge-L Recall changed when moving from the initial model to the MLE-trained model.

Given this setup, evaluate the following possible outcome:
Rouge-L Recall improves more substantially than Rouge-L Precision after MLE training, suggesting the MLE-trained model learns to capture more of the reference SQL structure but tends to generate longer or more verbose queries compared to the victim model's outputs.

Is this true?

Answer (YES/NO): NO